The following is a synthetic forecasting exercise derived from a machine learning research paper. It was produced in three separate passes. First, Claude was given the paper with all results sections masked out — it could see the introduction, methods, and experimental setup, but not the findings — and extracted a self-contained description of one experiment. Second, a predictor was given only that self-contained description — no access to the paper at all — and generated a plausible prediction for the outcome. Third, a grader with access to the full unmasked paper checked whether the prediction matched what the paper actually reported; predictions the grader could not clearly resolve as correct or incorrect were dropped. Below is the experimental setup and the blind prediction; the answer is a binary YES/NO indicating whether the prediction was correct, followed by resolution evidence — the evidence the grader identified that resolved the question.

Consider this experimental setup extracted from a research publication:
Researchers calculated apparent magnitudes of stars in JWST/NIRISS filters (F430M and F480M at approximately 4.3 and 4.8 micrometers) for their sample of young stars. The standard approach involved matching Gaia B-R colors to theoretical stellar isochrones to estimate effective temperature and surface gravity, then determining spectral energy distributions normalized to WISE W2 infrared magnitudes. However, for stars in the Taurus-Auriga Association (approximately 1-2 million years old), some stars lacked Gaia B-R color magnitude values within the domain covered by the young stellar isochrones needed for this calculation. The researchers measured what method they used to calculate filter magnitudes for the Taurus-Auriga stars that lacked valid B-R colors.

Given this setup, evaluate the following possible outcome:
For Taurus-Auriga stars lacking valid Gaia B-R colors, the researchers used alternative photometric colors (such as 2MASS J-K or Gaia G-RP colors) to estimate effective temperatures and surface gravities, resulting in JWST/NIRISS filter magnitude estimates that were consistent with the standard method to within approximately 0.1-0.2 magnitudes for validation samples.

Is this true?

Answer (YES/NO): NO